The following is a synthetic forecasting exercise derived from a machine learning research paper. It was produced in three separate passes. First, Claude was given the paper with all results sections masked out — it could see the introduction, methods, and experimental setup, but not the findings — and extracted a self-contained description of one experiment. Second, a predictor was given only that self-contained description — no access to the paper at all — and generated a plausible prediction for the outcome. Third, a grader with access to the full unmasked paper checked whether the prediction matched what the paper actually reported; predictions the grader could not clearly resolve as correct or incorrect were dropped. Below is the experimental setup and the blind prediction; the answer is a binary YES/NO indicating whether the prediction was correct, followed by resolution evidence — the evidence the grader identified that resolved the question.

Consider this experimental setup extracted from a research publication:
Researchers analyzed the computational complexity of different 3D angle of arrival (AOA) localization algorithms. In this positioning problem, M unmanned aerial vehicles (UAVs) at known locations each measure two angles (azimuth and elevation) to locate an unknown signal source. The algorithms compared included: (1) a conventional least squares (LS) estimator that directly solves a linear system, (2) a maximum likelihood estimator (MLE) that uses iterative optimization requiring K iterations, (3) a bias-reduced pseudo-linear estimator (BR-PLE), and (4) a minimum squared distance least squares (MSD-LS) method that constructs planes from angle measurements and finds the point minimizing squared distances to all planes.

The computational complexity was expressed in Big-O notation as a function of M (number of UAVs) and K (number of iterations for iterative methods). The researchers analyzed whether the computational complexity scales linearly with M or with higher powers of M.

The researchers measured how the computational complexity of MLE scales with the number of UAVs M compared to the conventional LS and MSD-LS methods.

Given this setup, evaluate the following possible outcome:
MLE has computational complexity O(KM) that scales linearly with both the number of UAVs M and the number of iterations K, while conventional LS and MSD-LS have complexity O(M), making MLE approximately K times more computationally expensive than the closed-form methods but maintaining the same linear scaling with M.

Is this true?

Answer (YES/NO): NO